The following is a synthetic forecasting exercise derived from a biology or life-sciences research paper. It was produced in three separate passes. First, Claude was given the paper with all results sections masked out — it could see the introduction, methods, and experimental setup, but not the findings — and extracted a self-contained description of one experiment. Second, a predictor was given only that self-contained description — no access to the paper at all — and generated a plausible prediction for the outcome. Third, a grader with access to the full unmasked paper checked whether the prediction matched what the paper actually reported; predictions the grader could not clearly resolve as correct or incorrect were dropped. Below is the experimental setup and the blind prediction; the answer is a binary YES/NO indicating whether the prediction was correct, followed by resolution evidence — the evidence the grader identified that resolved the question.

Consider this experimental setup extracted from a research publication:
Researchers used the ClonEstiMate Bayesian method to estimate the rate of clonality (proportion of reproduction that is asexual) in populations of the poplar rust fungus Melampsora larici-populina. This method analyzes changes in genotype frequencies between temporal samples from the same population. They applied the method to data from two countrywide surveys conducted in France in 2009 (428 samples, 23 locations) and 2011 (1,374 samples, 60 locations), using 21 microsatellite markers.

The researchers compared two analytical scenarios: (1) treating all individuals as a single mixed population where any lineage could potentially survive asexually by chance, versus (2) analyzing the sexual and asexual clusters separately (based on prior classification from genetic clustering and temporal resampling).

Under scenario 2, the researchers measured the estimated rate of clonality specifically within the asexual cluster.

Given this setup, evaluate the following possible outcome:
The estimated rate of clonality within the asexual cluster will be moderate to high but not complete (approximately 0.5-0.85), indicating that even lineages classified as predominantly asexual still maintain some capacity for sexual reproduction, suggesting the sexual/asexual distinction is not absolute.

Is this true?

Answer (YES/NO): NO